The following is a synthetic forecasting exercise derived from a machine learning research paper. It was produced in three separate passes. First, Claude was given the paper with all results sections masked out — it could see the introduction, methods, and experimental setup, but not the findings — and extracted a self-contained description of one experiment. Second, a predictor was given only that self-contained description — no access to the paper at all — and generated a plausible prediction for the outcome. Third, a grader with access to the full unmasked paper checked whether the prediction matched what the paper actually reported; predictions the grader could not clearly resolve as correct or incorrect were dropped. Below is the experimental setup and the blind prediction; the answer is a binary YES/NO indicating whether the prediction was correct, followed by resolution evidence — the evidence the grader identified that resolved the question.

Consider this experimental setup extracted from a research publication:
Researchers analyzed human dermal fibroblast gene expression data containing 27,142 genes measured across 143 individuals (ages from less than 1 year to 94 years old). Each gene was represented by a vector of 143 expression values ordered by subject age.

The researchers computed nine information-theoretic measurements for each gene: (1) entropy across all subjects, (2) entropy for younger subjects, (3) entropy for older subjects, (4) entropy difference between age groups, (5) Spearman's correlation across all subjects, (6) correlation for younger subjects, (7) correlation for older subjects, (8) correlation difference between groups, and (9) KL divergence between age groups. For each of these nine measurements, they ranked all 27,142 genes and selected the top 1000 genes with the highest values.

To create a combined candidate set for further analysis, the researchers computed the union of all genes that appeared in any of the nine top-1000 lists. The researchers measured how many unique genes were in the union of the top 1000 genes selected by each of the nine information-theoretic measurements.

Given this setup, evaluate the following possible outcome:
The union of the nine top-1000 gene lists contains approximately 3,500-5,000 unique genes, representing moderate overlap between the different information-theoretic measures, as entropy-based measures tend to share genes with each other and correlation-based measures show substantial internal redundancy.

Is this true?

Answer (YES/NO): NO